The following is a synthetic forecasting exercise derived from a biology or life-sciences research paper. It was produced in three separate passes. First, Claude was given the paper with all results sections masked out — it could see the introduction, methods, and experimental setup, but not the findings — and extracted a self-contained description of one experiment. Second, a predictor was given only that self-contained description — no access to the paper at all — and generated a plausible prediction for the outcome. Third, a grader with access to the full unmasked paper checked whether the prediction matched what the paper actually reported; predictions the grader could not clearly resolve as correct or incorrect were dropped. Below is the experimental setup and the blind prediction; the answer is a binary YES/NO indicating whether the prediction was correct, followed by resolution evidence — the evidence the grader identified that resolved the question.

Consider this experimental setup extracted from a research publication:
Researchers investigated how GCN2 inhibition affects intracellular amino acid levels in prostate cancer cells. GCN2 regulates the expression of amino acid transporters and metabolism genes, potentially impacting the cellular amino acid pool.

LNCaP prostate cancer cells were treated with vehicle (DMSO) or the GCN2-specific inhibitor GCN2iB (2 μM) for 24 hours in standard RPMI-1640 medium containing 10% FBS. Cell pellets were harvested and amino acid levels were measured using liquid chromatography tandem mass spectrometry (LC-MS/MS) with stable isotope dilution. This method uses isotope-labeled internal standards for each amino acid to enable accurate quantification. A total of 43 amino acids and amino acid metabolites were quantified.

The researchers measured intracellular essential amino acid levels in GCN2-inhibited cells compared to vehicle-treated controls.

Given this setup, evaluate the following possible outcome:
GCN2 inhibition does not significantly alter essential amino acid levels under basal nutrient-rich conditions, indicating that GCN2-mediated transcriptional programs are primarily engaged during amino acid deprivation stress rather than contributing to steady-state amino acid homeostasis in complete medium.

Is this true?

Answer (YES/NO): NO